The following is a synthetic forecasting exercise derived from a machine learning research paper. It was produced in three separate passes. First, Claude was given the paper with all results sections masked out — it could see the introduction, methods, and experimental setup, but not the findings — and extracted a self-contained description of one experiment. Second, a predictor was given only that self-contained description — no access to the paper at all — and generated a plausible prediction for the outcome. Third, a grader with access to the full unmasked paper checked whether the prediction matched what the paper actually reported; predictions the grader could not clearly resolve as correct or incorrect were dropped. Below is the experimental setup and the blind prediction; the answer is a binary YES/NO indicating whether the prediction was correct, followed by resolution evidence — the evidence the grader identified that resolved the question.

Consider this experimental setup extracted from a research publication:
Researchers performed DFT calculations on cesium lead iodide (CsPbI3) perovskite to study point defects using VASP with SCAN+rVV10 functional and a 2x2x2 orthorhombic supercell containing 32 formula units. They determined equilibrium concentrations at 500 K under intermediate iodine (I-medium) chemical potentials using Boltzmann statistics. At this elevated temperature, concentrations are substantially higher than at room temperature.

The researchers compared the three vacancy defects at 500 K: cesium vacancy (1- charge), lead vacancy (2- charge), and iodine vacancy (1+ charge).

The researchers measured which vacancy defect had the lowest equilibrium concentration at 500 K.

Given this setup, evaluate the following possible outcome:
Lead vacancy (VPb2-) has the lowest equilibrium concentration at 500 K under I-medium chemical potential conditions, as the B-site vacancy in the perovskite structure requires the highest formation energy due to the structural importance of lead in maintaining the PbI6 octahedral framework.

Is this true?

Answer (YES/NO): NO